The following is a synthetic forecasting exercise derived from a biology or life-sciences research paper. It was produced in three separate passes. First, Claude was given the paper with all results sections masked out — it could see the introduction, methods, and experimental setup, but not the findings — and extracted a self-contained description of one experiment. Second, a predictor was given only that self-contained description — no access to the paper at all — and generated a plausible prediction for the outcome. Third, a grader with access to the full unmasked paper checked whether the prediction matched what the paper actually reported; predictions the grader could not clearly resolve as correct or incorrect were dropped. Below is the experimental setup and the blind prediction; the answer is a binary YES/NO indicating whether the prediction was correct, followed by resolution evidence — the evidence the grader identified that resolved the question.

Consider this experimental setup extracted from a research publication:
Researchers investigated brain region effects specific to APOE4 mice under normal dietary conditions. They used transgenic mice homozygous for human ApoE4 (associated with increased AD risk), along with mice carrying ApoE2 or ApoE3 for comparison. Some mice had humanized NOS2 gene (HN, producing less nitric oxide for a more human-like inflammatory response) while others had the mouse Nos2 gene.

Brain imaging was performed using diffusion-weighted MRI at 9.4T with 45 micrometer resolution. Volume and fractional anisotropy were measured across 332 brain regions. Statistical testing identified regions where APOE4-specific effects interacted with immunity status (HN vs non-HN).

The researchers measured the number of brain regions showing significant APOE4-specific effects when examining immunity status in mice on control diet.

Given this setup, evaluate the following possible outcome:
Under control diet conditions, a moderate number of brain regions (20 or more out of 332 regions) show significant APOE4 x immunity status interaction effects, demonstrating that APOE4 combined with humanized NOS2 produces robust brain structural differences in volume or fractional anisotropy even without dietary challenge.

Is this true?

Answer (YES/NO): YES